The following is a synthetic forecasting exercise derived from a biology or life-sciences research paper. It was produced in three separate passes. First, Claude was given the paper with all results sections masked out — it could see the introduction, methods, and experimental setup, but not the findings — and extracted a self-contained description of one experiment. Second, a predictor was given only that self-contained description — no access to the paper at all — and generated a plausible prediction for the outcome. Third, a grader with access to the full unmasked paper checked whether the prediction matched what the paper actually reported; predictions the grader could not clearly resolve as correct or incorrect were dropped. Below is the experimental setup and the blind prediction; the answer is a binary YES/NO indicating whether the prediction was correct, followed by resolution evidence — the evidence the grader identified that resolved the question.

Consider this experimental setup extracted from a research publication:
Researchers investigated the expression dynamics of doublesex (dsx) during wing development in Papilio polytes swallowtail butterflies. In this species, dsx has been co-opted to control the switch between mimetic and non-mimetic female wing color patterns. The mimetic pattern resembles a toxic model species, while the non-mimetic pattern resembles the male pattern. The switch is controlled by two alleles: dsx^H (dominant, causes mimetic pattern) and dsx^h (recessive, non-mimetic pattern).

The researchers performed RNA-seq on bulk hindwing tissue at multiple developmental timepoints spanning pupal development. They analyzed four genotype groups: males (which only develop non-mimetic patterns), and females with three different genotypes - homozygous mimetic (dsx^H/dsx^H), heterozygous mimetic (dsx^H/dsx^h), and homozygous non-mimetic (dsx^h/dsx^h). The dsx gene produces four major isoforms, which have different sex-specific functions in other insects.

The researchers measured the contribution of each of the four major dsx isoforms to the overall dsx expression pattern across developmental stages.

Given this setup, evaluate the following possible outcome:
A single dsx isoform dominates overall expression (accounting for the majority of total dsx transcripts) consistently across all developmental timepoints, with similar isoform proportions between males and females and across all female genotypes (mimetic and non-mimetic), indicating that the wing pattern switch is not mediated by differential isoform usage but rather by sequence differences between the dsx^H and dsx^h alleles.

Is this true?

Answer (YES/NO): NO